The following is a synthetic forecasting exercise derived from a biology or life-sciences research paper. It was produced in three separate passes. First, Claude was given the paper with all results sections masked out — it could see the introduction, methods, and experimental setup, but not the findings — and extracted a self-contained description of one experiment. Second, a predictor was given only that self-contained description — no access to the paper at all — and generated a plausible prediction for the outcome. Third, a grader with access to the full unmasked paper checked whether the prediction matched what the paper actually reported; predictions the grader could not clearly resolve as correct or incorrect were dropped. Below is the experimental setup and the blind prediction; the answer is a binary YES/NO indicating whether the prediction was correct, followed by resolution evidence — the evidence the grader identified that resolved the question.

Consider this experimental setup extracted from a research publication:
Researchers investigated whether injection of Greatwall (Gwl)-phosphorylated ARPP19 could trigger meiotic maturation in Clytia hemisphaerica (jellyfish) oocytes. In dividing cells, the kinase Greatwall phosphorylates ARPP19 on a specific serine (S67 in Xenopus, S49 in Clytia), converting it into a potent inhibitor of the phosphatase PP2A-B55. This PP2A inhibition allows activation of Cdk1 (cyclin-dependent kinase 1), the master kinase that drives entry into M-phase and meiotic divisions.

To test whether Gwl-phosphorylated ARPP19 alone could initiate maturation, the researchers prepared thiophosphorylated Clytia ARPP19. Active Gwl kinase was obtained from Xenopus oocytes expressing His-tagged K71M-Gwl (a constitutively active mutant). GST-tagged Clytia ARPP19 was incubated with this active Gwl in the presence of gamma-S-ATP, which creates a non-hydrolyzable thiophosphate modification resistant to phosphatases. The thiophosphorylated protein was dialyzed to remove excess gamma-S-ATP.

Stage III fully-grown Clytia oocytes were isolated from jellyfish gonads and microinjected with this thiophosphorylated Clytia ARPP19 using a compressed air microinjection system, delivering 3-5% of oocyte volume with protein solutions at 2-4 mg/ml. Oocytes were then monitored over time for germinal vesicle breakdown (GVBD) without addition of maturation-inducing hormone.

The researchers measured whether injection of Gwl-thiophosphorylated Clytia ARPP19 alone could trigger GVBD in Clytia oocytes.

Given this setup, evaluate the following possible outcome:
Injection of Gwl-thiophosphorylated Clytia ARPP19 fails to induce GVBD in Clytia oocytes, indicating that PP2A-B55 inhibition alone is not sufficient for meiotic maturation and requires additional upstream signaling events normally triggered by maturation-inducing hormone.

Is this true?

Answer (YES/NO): YES